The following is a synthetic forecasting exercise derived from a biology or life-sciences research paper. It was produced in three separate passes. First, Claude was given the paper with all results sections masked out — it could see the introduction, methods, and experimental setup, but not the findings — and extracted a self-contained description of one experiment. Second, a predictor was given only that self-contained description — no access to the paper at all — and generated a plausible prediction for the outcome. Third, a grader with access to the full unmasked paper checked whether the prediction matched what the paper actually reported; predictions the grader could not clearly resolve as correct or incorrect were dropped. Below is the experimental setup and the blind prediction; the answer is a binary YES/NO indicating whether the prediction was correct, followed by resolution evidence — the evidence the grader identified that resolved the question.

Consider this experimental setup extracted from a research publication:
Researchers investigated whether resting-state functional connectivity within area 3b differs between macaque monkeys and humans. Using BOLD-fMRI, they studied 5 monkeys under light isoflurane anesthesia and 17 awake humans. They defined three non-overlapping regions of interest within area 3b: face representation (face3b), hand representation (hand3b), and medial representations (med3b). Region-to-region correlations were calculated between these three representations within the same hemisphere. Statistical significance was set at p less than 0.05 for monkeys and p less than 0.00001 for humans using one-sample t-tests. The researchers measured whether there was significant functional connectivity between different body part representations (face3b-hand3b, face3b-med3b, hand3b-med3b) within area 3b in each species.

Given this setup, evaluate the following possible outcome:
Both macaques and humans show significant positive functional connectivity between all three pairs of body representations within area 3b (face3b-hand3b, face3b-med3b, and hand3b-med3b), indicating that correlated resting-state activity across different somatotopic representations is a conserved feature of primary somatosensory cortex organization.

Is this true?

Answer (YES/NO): NO